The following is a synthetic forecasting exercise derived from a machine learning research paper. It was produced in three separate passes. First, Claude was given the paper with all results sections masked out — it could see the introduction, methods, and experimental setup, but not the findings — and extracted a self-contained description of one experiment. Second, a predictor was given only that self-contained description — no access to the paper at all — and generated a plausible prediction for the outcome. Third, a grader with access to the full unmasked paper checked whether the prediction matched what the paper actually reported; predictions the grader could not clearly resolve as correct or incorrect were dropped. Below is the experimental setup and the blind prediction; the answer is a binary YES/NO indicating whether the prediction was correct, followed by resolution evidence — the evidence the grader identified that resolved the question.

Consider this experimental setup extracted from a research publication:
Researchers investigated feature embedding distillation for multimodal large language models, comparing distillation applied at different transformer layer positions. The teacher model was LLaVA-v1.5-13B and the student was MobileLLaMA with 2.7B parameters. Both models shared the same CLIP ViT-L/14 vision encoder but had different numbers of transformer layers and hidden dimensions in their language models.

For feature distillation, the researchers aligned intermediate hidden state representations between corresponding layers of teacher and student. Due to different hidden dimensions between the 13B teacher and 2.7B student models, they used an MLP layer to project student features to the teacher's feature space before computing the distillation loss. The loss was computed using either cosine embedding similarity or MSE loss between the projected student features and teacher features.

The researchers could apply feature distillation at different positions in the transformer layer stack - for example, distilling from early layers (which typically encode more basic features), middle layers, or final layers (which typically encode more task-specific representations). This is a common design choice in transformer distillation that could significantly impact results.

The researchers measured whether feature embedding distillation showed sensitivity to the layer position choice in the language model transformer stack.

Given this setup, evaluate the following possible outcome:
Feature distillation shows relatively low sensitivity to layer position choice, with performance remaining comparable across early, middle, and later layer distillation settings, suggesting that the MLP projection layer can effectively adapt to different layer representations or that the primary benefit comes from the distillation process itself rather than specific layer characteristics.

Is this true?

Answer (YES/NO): NO